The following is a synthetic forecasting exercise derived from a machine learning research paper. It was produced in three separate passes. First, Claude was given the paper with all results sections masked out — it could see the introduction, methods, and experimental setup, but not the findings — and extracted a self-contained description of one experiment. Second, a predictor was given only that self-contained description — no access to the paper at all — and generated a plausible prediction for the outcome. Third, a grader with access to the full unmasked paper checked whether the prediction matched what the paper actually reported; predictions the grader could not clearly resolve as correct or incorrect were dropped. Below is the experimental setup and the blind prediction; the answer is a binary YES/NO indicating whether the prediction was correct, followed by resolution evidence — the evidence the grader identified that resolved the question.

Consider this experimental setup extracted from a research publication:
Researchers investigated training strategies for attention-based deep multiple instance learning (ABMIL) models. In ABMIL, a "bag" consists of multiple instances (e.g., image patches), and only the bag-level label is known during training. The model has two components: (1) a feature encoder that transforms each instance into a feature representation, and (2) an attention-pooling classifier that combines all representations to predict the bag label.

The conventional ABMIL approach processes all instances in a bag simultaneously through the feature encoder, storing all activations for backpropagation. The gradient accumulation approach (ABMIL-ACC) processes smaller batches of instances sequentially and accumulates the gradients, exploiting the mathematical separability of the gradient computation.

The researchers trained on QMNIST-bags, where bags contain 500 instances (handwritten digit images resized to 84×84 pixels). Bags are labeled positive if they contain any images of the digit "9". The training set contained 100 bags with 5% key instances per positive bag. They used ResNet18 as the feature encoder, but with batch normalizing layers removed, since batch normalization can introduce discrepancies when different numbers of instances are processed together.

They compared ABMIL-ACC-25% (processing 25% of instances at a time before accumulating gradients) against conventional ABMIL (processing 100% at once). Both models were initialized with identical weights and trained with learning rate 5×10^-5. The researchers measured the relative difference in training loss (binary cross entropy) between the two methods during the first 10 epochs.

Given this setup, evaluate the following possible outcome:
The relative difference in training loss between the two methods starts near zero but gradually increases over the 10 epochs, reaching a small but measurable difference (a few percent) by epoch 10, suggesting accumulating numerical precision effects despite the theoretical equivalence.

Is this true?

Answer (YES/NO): NO